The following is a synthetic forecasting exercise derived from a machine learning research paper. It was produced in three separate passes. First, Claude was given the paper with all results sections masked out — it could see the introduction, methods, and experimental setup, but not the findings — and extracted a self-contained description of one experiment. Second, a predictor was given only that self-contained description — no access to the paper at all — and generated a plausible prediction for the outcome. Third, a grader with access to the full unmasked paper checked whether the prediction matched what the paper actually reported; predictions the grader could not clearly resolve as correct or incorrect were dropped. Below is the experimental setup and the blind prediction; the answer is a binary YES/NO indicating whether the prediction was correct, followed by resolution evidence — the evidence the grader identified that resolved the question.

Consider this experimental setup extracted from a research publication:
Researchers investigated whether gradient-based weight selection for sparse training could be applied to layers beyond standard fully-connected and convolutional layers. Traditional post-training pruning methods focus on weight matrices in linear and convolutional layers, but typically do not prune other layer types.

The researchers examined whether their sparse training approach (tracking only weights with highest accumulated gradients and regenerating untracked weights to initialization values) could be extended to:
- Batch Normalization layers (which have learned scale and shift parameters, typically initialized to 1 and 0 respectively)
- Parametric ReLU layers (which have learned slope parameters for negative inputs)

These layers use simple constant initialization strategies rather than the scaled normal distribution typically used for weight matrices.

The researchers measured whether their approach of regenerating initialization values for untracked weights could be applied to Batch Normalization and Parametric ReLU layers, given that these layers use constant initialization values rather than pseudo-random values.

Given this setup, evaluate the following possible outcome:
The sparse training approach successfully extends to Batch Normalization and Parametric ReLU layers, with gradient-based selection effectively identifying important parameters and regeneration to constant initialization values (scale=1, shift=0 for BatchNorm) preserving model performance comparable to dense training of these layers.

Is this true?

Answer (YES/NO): YES